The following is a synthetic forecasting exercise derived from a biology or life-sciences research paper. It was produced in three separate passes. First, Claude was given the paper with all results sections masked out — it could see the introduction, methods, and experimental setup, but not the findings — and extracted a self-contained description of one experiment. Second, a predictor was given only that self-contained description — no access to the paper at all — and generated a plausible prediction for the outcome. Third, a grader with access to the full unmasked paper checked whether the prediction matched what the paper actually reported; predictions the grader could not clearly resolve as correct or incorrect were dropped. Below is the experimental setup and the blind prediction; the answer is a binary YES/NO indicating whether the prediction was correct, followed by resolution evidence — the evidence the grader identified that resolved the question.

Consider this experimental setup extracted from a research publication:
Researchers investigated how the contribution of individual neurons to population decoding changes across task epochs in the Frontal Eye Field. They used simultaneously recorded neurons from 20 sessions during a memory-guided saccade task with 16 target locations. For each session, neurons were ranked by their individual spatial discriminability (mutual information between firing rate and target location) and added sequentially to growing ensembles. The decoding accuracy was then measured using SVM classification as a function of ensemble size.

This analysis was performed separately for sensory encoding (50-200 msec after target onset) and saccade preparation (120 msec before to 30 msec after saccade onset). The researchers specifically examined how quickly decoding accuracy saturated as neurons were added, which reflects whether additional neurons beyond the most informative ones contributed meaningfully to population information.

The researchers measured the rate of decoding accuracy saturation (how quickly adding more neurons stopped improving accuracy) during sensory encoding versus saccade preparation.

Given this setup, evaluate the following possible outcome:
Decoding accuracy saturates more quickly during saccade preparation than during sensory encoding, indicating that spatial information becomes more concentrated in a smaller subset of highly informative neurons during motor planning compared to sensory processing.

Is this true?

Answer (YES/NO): NO